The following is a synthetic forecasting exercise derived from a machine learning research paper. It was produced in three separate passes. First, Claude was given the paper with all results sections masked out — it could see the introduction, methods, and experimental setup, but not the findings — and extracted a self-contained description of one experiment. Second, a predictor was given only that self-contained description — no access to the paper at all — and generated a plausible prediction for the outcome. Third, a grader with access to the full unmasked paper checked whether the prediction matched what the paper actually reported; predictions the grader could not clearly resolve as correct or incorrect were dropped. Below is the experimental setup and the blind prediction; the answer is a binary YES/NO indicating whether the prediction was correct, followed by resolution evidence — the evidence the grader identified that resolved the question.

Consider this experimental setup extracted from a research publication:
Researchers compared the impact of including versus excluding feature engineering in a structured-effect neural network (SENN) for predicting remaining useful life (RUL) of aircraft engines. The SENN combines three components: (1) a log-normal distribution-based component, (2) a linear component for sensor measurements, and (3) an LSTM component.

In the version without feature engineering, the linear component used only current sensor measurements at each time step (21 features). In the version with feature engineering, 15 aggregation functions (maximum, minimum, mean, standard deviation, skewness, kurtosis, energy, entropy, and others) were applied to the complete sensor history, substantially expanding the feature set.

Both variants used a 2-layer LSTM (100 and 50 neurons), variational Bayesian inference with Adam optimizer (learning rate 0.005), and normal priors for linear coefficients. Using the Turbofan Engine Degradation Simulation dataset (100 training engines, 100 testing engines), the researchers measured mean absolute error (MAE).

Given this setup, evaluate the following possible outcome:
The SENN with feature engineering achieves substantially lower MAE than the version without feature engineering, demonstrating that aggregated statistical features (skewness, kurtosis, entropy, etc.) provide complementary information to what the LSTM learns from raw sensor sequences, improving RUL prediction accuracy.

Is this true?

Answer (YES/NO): YES